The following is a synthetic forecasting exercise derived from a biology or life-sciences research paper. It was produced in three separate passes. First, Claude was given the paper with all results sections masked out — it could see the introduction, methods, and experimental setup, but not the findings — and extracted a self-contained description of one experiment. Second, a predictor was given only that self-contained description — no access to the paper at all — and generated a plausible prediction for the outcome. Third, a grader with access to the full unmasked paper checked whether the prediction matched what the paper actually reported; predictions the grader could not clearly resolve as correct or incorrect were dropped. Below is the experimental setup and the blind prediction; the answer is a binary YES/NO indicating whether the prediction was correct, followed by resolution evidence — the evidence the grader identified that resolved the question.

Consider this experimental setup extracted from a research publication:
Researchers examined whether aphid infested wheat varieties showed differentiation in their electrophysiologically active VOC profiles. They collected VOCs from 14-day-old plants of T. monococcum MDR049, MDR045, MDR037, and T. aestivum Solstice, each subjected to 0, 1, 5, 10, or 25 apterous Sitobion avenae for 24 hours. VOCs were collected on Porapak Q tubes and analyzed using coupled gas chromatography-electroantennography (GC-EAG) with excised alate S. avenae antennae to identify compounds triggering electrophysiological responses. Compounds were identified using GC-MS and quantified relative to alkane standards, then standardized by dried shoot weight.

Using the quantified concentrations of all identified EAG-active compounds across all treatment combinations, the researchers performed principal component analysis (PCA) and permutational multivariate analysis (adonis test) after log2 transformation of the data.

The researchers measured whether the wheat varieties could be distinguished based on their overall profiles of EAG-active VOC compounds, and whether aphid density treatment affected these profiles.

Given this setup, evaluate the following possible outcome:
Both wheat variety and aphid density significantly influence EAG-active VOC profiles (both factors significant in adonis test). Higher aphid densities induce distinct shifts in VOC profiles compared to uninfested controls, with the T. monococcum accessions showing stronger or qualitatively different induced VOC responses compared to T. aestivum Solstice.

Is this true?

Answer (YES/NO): NO